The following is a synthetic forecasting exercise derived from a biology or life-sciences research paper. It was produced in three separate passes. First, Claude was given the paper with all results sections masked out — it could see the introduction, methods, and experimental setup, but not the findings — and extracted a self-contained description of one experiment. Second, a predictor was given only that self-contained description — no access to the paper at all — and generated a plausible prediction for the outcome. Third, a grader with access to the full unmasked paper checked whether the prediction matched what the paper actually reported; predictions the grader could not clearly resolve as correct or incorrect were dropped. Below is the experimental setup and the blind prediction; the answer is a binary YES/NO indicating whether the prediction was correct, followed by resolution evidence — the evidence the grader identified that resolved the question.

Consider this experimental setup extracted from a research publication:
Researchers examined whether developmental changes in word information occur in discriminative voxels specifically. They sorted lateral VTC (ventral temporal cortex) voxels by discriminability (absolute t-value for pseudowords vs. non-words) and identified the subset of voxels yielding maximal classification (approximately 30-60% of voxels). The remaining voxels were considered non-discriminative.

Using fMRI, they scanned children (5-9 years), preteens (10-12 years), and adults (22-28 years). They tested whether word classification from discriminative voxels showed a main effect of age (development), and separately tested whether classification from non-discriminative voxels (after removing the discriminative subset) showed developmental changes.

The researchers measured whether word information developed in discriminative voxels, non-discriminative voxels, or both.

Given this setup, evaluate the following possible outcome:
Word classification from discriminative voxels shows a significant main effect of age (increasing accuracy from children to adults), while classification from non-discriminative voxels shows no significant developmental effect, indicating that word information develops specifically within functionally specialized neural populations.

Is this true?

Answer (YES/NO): YES